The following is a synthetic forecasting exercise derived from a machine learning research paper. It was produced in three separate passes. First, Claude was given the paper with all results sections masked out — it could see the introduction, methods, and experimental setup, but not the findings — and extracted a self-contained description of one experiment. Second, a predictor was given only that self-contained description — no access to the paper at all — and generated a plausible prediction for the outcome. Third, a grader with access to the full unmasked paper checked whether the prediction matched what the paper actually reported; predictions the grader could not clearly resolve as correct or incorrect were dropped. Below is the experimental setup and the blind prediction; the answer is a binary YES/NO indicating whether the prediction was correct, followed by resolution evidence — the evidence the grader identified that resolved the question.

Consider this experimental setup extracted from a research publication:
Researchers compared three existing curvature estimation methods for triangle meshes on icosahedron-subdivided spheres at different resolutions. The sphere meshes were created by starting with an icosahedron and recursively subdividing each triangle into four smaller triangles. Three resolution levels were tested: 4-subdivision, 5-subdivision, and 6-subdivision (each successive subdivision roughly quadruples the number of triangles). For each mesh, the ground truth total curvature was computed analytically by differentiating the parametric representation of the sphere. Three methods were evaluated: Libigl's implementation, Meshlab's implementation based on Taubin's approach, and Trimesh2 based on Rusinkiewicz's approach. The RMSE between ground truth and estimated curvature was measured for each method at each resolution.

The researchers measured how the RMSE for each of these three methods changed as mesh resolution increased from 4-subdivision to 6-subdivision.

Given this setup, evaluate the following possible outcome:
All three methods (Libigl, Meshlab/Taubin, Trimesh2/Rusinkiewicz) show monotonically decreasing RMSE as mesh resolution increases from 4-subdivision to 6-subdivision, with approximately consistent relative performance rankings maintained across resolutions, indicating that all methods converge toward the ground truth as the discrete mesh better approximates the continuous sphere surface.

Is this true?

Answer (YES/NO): NO